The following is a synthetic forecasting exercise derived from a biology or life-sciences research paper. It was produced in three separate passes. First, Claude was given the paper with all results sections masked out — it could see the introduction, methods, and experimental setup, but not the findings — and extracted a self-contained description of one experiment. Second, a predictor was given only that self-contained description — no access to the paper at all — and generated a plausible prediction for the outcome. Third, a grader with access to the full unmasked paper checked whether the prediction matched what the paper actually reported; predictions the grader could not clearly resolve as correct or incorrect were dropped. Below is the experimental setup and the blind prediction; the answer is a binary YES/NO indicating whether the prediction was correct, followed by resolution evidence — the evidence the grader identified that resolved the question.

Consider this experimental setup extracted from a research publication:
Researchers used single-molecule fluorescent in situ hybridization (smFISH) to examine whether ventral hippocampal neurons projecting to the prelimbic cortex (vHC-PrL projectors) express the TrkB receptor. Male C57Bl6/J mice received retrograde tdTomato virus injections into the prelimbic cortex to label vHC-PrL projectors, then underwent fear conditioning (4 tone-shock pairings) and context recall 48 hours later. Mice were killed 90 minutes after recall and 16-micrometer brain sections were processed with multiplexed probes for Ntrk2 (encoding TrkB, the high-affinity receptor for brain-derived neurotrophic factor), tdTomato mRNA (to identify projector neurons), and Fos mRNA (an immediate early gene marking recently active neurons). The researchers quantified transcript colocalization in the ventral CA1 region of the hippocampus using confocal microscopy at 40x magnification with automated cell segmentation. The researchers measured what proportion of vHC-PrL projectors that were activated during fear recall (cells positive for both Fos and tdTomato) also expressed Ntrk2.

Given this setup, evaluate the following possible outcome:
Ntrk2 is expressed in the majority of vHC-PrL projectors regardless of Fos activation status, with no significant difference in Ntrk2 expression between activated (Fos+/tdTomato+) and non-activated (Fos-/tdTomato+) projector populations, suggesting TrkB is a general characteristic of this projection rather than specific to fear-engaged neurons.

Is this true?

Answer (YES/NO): NO